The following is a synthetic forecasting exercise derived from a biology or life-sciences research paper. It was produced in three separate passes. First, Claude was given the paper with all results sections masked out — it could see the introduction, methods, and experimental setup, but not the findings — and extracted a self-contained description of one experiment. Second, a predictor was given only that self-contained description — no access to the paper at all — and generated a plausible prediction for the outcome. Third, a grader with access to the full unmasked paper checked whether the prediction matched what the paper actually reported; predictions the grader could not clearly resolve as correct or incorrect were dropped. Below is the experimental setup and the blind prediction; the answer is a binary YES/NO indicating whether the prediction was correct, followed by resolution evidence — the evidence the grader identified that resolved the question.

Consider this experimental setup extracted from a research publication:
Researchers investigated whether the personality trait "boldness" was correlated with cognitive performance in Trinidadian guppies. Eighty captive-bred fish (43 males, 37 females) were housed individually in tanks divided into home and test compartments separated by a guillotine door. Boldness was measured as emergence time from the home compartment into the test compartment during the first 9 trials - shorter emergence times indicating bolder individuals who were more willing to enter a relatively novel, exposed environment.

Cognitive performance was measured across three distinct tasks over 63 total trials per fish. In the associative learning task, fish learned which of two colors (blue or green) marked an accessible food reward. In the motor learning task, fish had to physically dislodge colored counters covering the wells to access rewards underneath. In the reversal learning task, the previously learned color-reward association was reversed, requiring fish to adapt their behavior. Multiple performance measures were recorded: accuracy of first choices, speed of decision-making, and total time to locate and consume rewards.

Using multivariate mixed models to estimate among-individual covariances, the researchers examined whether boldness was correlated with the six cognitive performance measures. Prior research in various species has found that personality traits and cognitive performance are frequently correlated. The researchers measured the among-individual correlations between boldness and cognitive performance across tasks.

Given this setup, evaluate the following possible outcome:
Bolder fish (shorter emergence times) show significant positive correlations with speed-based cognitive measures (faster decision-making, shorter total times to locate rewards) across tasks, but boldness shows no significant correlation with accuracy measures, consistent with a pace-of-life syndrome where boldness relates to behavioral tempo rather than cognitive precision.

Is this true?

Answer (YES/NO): NO